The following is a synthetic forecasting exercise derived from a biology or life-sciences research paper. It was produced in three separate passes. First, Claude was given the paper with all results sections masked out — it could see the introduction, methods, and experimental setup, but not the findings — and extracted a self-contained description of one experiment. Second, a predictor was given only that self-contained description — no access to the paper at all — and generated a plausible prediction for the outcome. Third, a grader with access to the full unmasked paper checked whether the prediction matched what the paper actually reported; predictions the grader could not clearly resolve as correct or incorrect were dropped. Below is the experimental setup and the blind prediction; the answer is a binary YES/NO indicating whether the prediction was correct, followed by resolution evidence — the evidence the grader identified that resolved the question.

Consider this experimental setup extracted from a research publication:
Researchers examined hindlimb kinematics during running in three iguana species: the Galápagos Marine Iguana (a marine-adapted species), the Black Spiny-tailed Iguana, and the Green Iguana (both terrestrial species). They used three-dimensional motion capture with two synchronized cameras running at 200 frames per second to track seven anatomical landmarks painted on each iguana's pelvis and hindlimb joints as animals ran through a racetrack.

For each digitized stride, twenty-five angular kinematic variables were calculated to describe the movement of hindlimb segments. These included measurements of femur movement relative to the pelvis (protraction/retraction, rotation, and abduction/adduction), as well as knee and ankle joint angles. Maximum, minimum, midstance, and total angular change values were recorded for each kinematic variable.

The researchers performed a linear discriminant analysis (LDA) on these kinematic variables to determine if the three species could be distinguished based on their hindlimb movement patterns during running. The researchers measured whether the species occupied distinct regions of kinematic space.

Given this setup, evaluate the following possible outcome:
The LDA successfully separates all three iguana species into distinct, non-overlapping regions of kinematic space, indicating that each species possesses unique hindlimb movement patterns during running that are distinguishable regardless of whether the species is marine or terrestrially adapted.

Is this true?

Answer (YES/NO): NO